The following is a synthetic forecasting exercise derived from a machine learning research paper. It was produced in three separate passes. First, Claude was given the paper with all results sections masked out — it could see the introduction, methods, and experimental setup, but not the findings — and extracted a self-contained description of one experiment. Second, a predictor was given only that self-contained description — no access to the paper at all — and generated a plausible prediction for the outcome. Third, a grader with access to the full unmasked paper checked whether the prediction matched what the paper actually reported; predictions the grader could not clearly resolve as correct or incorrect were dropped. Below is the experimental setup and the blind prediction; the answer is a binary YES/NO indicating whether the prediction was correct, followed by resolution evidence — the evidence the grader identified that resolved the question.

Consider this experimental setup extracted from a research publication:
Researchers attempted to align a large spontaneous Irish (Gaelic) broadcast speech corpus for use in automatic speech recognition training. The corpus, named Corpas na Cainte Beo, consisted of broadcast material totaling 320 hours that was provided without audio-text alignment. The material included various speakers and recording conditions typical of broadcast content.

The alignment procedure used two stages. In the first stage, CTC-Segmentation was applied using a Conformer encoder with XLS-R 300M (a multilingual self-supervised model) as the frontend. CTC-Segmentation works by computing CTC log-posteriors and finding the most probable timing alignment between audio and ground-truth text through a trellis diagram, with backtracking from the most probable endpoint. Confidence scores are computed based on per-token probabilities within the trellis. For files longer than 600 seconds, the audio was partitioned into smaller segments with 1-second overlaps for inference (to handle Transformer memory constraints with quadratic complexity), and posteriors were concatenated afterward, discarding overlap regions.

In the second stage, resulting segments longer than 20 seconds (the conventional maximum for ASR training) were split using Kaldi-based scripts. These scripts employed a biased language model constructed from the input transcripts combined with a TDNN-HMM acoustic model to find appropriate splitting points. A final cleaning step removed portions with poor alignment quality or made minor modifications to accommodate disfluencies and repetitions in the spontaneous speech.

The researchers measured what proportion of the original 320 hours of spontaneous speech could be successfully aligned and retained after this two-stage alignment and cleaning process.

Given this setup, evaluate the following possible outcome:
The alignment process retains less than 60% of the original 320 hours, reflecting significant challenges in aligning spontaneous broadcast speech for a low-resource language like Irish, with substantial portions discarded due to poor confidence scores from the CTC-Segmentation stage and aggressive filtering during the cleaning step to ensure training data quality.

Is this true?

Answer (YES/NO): NO